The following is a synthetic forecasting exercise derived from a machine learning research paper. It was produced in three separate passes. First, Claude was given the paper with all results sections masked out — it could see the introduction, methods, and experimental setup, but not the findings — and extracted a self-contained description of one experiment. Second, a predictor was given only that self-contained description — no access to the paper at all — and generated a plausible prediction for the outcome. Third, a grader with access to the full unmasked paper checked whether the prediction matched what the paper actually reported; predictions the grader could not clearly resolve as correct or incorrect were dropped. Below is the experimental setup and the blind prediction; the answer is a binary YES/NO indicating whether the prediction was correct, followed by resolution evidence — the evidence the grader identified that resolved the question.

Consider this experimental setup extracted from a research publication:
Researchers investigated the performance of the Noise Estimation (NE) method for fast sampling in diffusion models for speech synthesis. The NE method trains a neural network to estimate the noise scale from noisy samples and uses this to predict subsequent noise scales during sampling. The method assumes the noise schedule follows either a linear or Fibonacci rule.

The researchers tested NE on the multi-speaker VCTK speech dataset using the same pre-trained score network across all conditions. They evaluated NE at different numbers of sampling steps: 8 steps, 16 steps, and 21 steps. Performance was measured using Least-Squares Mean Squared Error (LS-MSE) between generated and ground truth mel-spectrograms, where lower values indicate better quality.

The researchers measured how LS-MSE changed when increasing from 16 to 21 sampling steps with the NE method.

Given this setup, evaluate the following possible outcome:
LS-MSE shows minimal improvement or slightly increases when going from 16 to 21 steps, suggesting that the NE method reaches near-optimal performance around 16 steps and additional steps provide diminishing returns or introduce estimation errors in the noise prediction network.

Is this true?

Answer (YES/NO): NO